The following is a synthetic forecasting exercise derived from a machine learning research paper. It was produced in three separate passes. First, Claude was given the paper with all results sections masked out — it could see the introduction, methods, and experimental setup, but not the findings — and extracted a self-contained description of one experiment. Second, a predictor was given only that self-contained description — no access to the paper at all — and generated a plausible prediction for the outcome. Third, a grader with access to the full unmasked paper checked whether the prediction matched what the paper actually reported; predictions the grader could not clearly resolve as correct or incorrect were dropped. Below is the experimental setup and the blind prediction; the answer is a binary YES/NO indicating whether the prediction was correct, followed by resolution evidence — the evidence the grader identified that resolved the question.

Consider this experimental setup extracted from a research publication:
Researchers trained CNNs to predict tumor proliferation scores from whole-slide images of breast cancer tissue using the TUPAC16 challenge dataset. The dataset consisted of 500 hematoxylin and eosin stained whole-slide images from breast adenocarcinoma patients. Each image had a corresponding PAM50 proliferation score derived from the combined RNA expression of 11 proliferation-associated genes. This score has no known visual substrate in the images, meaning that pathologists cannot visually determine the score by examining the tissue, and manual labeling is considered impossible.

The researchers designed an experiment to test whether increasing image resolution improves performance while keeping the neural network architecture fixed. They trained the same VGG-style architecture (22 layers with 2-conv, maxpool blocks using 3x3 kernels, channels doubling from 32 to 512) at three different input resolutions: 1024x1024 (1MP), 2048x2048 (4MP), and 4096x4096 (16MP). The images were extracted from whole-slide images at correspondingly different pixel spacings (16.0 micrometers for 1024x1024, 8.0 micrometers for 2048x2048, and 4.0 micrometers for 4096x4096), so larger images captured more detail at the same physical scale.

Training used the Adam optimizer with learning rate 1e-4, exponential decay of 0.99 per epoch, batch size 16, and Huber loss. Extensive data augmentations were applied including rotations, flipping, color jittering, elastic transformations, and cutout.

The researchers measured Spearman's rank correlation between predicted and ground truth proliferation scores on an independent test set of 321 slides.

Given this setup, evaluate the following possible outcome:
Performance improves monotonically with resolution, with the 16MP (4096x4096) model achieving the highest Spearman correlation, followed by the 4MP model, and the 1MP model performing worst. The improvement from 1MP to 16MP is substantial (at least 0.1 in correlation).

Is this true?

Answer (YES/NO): NO